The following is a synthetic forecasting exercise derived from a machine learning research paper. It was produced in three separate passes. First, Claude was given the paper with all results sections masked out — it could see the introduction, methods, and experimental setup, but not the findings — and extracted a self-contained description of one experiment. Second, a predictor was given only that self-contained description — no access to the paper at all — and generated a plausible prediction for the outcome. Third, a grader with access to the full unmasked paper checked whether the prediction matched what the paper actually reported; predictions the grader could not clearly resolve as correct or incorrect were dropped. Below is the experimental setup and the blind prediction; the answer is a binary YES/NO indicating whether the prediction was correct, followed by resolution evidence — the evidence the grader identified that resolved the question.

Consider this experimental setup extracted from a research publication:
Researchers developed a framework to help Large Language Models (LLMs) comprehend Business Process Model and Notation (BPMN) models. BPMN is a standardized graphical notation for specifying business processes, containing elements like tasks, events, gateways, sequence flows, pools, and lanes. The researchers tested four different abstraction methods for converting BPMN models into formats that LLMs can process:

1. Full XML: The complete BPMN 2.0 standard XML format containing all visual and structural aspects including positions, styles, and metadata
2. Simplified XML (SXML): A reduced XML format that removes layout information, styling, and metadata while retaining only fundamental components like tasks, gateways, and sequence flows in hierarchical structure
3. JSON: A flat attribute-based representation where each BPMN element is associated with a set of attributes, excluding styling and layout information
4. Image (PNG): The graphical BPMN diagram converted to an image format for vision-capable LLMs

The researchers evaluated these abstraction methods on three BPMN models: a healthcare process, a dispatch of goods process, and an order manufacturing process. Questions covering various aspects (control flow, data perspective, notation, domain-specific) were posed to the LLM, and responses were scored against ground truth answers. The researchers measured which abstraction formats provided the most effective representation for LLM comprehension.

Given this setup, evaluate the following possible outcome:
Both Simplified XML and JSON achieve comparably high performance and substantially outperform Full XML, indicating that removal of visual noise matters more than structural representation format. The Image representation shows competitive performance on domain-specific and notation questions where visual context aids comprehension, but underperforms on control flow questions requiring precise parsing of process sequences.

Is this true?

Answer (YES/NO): NO